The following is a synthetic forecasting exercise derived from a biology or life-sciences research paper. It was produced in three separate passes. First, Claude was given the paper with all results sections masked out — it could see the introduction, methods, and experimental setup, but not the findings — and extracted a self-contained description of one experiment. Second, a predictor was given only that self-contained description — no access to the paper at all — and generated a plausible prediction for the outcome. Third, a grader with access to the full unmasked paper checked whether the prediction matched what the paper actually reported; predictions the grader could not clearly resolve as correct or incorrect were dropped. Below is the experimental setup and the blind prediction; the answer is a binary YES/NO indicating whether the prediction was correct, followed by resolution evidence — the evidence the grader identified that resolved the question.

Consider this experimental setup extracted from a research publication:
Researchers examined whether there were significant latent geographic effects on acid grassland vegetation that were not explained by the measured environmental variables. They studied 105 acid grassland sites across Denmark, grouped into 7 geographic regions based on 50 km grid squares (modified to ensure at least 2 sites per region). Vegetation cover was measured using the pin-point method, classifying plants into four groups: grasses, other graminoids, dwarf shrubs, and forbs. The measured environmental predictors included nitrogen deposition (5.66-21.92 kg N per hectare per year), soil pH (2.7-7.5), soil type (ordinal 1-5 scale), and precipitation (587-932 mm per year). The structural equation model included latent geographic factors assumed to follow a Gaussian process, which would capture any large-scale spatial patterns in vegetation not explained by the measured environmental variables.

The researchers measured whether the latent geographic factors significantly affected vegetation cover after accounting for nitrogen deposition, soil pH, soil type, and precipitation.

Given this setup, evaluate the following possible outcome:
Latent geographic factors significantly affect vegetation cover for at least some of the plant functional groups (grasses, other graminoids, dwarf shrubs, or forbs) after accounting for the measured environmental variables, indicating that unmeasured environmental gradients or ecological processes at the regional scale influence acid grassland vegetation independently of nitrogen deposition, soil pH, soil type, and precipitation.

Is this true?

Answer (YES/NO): YES